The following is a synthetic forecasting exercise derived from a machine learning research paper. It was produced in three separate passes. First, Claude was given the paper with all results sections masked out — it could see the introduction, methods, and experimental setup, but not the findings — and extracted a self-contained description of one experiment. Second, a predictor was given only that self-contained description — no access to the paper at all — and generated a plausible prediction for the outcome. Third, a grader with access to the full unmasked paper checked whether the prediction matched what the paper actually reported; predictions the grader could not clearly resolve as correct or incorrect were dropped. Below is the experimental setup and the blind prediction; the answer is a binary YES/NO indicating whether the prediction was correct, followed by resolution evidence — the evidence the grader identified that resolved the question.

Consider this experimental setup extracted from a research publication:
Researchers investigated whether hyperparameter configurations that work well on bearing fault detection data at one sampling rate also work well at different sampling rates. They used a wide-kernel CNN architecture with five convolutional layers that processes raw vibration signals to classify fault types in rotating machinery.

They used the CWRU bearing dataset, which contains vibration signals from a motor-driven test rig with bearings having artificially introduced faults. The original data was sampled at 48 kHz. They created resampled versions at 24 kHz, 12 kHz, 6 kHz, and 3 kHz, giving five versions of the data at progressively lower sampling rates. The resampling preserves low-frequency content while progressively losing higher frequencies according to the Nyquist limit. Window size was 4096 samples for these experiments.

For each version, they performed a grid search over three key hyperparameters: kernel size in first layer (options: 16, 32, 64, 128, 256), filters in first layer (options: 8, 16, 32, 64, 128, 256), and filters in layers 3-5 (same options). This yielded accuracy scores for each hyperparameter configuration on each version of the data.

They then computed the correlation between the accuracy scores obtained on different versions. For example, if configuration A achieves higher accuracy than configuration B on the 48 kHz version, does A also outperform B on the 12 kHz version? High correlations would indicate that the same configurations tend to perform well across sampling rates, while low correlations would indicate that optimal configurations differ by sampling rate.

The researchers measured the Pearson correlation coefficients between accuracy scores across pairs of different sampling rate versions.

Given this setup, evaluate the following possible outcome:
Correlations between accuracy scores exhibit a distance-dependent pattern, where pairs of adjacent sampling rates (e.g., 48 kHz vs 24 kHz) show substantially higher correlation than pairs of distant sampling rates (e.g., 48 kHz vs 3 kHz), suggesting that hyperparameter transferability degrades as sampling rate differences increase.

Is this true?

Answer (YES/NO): YES